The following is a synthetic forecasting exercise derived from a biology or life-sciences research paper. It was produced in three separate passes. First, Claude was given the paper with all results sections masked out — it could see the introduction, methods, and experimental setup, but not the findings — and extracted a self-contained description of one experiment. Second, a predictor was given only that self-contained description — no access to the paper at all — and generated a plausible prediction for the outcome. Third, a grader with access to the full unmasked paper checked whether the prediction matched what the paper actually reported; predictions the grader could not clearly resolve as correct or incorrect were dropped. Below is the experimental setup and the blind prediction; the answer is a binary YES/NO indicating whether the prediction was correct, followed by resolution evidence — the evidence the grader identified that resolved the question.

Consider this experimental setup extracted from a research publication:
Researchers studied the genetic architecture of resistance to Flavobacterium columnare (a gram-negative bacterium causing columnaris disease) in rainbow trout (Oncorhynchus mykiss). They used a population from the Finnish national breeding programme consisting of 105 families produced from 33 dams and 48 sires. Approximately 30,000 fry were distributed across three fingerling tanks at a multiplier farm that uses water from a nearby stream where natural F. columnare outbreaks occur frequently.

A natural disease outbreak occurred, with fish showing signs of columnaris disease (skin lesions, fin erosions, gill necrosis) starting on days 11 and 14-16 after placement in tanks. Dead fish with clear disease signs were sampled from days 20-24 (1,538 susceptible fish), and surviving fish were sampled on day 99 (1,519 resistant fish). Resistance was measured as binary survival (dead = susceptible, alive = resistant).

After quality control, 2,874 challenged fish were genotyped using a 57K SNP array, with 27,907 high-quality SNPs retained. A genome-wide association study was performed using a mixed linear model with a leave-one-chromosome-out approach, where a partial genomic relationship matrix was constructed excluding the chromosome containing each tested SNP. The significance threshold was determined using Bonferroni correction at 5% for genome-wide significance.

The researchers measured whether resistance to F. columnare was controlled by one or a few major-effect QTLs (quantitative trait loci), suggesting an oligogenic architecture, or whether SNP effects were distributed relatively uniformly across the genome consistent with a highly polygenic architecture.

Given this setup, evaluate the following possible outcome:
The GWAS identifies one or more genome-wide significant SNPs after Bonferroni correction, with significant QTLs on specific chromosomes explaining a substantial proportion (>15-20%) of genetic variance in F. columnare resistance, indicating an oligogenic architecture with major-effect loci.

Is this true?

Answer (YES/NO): NO